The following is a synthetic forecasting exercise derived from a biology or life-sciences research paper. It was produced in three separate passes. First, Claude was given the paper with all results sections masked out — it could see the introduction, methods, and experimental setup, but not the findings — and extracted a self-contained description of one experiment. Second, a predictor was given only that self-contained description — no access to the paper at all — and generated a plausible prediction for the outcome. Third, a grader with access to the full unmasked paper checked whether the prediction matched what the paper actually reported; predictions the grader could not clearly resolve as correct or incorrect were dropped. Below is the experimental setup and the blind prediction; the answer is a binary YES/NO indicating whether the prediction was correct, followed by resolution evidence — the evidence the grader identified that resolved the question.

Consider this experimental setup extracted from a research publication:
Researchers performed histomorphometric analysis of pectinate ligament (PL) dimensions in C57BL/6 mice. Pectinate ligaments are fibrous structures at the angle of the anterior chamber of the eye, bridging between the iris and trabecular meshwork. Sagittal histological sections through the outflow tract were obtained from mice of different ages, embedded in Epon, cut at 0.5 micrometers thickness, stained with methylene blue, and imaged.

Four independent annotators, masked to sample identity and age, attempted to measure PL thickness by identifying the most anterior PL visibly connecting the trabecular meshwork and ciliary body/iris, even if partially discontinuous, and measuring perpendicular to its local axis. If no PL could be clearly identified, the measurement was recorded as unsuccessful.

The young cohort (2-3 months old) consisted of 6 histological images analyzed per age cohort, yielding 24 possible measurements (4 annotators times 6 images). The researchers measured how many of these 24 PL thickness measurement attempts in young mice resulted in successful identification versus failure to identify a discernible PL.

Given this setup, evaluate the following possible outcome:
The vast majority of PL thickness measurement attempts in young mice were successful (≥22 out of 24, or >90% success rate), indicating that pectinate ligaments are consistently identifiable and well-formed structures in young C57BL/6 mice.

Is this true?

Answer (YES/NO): NO